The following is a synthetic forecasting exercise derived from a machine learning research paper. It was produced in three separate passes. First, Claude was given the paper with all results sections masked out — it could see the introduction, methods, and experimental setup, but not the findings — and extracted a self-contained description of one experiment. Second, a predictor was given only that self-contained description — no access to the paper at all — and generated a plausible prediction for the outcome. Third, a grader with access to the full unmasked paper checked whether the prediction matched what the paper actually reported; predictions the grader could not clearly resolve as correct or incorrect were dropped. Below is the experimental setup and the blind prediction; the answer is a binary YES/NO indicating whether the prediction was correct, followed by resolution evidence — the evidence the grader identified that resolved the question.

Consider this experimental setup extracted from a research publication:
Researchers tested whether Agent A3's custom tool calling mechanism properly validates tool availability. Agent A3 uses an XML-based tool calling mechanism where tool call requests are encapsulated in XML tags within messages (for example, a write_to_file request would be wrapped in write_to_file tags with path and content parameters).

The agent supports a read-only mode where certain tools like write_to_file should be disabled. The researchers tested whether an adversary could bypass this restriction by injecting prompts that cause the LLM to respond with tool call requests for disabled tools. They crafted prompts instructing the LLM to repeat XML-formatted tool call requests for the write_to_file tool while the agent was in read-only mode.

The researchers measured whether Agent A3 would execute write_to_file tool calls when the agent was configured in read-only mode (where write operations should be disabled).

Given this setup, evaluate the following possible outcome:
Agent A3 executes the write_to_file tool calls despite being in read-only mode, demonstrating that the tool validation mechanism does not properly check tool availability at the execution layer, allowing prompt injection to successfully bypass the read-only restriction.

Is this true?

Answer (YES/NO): YES